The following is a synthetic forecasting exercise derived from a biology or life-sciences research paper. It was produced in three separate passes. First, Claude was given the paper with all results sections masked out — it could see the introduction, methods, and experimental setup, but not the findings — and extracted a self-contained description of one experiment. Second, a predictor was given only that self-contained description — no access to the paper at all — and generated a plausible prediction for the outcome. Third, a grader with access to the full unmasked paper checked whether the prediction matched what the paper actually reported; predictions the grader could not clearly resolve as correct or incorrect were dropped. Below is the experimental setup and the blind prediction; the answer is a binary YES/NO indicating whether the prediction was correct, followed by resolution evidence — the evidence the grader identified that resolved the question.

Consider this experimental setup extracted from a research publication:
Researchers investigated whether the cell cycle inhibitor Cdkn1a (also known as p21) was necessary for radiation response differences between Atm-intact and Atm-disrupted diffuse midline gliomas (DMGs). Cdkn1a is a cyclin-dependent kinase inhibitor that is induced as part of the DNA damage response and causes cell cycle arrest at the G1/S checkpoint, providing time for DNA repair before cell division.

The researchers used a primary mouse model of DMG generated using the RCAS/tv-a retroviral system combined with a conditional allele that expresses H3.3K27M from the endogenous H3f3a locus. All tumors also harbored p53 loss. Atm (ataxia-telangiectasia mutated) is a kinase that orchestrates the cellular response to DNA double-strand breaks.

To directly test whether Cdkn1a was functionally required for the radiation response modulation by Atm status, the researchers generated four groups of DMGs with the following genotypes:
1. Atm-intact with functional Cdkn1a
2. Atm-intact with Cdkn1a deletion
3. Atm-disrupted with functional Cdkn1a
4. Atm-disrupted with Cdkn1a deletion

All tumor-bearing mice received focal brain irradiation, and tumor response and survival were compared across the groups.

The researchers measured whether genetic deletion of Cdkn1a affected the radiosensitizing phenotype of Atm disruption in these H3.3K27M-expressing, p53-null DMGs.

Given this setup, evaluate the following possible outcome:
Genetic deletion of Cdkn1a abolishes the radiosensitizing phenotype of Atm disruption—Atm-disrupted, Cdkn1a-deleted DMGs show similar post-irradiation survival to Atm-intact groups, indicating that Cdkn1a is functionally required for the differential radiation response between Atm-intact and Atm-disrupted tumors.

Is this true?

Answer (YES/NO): NO